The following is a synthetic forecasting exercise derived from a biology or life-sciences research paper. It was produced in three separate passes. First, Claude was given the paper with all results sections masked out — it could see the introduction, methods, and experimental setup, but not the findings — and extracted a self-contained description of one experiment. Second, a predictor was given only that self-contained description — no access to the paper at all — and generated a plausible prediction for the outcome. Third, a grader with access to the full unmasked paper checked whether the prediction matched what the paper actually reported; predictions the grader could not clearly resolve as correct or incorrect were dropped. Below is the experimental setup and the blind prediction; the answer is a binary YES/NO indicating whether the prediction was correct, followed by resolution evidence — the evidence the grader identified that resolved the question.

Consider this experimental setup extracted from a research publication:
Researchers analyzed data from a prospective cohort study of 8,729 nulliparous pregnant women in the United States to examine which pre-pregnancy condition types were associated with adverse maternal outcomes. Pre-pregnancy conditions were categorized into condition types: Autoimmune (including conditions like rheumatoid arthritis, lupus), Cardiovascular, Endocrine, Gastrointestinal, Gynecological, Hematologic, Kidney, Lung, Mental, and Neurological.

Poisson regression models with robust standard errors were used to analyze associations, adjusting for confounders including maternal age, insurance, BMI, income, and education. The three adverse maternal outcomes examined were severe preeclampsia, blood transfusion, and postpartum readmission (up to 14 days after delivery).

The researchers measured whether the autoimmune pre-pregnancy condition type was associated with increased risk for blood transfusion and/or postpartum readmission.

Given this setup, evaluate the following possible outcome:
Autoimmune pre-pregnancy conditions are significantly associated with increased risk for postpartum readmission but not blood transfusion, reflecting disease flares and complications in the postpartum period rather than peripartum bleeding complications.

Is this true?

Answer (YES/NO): NO